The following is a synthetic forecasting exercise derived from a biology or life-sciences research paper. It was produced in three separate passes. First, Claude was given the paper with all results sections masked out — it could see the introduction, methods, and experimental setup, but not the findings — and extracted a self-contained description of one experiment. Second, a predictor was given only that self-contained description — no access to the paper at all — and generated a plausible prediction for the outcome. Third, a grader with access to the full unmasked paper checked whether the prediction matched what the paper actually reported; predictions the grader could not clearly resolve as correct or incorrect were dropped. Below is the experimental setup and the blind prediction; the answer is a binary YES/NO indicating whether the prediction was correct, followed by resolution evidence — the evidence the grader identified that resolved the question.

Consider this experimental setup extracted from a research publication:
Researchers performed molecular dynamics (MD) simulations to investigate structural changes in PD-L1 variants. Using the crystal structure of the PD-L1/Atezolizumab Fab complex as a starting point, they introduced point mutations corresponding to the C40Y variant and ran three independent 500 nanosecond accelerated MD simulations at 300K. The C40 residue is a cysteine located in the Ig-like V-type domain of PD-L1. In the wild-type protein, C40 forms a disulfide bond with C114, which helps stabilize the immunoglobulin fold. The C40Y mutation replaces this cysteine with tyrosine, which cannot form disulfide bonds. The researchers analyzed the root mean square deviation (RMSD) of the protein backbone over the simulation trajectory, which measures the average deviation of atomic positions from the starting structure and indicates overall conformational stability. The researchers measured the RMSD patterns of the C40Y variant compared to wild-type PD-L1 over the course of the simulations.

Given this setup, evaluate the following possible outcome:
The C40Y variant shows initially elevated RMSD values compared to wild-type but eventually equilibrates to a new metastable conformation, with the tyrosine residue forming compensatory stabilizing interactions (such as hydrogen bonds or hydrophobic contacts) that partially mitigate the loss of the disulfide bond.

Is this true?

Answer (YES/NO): NO